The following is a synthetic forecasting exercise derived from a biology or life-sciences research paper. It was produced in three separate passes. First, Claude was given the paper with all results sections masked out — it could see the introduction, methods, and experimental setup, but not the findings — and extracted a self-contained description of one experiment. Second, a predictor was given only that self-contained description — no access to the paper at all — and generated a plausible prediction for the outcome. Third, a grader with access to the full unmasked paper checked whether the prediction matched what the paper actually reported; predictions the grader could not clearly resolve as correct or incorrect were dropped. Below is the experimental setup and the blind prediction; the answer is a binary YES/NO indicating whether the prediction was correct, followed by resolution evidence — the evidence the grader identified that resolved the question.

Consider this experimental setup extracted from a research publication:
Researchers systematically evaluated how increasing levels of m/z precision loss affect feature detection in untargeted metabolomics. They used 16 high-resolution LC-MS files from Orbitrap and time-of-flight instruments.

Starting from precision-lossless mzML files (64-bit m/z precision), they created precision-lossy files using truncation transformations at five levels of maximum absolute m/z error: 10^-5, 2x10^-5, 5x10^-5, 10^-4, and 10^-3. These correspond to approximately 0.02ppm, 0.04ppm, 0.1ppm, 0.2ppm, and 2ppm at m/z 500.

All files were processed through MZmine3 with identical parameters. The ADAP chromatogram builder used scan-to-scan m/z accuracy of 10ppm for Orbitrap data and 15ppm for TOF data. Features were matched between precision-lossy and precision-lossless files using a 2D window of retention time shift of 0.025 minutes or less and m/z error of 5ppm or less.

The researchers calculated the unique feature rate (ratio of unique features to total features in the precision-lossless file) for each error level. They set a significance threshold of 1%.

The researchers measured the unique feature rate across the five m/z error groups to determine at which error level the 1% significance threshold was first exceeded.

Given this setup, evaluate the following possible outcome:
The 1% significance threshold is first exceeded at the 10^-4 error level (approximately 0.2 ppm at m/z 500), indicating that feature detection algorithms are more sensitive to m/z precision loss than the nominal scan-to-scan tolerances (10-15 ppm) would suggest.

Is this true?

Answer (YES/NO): NO